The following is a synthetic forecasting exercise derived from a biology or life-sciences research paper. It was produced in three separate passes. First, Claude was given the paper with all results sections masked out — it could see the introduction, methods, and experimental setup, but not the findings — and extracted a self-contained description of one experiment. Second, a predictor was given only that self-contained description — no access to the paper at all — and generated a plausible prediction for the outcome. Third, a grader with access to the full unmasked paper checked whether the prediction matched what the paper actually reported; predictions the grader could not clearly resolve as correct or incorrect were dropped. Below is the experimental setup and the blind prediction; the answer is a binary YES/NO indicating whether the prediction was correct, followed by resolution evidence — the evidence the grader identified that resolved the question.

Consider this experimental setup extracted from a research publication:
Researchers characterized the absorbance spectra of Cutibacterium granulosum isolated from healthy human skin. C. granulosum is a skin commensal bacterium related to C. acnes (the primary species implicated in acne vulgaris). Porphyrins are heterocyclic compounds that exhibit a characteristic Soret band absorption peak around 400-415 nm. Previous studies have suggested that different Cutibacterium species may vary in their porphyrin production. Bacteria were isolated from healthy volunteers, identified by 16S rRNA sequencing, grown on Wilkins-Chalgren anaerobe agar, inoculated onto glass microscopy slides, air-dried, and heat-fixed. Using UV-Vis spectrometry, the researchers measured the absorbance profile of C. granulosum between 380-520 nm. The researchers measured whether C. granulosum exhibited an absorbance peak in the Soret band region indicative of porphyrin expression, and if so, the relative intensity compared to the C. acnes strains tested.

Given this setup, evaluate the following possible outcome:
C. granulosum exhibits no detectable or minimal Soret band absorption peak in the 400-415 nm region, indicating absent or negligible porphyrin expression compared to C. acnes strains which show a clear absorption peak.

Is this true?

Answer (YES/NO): NO